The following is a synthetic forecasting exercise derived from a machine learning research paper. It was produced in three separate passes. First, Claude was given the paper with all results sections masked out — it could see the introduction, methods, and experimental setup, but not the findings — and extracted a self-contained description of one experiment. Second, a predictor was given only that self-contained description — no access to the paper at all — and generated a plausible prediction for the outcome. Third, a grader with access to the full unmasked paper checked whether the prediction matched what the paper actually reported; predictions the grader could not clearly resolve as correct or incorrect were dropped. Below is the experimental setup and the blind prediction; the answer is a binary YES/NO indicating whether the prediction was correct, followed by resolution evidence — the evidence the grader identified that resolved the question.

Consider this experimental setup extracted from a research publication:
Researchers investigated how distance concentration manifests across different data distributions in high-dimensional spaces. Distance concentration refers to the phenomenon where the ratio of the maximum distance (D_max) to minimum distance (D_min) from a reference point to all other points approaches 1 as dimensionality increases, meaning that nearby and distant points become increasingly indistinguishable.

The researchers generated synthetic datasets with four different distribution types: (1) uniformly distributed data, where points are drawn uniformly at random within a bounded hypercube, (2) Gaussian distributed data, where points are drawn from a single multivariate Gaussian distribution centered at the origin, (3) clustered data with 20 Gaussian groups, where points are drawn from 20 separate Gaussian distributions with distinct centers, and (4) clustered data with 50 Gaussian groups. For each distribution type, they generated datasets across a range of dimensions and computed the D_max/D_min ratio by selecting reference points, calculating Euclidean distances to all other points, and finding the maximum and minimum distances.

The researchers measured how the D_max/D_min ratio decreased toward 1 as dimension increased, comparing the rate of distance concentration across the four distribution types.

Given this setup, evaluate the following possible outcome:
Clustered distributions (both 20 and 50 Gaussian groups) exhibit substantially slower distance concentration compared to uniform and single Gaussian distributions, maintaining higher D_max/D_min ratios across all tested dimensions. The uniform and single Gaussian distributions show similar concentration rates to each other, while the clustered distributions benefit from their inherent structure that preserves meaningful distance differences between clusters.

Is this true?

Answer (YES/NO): NO